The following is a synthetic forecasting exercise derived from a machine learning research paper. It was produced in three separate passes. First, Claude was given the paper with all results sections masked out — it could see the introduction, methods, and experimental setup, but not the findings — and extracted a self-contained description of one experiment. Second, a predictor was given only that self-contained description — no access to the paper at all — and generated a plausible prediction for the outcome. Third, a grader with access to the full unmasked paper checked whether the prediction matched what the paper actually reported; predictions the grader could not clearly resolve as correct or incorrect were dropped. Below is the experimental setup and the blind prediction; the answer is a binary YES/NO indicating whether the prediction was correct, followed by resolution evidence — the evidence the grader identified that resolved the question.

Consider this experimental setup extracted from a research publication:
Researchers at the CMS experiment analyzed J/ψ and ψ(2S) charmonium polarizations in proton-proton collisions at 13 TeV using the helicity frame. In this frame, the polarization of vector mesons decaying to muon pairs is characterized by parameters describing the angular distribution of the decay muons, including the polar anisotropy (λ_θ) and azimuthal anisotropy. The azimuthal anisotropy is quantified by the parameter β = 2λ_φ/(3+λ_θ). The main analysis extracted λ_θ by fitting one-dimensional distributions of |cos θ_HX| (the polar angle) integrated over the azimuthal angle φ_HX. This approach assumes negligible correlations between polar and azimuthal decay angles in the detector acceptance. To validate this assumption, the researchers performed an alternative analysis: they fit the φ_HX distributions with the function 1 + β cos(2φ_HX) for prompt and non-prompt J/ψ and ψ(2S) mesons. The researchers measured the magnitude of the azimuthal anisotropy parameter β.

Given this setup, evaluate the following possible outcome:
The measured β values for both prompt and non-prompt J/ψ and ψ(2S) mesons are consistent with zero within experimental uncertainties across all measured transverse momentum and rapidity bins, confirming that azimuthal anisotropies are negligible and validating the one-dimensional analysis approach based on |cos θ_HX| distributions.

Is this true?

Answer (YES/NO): YES